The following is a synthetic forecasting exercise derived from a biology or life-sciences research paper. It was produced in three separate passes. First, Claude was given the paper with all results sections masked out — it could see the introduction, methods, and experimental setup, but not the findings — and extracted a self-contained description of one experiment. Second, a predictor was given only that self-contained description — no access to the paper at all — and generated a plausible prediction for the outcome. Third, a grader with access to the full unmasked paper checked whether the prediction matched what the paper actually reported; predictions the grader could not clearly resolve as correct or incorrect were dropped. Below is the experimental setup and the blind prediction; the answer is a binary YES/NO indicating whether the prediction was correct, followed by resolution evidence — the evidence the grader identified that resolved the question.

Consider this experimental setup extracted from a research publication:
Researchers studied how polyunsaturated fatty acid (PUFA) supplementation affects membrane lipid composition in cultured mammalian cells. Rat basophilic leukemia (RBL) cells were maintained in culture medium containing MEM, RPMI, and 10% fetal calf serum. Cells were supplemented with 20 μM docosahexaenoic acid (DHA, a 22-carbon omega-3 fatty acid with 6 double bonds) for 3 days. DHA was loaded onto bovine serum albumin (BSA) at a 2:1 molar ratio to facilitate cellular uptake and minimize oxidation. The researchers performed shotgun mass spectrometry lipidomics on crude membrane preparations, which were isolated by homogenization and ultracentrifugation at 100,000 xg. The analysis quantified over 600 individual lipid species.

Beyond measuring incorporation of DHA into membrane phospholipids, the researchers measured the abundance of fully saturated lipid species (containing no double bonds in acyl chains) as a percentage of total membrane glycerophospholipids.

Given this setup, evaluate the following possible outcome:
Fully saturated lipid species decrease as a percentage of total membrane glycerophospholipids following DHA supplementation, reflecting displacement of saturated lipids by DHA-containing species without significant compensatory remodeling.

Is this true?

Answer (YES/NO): NO